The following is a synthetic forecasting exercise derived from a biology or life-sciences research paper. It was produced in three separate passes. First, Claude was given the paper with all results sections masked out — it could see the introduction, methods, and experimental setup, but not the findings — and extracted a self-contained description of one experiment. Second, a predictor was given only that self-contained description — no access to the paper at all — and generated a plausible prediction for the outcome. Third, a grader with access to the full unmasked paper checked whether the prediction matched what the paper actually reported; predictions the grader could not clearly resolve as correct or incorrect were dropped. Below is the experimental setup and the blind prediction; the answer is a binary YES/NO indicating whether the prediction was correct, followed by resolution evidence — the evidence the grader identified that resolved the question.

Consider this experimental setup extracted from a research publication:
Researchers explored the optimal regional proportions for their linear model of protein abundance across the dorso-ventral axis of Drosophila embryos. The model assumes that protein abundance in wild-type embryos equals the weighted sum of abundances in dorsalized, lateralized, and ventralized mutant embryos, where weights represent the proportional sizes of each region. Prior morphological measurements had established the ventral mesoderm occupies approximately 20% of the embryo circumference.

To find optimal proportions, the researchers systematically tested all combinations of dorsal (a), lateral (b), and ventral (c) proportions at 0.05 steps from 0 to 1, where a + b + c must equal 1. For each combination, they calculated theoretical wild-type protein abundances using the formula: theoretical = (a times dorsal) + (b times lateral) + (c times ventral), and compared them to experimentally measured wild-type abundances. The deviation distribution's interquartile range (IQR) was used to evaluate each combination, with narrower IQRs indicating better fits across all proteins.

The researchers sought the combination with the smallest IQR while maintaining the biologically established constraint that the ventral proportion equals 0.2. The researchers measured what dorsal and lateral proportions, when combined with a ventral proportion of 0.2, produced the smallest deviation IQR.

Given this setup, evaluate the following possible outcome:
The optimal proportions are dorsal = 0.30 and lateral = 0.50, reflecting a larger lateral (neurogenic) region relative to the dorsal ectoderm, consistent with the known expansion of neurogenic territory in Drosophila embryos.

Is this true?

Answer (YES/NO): NO